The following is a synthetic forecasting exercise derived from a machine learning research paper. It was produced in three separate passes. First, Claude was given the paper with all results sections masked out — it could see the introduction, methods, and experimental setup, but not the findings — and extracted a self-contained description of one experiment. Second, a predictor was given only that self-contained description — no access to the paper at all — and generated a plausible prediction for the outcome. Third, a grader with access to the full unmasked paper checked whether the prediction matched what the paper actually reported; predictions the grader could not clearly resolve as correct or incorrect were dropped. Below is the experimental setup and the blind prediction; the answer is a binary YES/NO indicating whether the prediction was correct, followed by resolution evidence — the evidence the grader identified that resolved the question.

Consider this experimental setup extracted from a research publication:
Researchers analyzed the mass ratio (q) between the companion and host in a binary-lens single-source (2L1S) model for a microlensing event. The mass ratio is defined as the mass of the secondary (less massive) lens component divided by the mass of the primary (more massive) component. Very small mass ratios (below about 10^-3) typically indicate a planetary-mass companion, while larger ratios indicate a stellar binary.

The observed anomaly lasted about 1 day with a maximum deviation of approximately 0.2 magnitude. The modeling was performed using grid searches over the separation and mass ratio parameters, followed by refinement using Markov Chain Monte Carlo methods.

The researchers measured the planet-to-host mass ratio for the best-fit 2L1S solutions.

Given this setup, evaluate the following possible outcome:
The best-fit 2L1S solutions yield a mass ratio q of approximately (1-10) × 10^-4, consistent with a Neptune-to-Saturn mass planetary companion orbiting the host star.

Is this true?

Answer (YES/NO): NO